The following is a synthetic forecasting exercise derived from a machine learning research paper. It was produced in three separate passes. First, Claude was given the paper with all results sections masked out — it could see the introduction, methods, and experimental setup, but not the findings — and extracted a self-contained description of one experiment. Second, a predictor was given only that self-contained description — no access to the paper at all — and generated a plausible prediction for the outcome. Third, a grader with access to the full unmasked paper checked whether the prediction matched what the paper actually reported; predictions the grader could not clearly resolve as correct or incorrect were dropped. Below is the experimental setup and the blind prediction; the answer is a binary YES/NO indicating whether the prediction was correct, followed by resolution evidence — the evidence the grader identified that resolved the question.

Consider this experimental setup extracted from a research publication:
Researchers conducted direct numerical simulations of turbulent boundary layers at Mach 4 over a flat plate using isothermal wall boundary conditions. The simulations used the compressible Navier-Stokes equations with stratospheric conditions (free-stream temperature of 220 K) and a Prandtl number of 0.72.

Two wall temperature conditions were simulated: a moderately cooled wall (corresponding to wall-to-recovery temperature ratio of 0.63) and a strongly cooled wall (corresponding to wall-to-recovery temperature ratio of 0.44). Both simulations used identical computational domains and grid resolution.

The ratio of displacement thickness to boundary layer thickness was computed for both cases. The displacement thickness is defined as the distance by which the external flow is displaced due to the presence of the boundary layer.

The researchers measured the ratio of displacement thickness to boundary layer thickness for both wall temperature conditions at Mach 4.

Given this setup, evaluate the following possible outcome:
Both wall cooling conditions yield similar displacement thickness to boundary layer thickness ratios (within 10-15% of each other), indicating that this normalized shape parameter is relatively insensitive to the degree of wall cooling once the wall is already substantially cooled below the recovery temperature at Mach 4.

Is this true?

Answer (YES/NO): YES